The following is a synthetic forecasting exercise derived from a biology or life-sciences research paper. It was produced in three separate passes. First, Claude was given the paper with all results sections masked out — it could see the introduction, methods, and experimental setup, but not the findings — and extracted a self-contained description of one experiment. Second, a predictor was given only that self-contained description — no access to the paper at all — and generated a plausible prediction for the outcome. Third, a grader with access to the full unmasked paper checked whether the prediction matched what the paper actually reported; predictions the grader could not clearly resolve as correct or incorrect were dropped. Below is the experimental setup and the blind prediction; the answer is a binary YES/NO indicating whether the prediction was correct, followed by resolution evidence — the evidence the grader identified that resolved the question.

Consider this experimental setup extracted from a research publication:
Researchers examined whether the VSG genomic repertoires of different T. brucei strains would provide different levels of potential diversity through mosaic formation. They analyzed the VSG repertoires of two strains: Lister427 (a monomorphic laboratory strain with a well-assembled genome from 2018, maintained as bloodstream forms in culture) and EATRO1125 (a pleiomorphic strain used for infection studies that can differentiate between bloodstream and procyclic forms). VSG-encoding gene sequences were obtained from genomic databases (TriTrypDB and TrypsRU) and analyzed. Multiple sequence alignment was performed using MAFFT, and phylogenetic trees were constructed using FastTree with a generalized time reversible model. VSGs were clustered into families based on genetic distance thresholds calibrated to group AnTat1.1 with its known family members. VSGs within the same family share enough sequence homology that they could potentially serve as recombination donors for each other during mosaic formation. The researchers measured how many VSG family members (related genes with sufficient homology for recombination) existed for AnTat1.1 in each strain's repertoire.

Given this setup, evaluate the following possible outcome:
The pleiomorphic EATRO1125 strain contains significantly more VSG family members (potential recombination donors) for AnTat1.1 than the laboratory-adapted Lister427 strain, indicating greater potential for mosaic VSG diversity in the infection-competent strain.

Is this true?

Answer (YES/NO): NO